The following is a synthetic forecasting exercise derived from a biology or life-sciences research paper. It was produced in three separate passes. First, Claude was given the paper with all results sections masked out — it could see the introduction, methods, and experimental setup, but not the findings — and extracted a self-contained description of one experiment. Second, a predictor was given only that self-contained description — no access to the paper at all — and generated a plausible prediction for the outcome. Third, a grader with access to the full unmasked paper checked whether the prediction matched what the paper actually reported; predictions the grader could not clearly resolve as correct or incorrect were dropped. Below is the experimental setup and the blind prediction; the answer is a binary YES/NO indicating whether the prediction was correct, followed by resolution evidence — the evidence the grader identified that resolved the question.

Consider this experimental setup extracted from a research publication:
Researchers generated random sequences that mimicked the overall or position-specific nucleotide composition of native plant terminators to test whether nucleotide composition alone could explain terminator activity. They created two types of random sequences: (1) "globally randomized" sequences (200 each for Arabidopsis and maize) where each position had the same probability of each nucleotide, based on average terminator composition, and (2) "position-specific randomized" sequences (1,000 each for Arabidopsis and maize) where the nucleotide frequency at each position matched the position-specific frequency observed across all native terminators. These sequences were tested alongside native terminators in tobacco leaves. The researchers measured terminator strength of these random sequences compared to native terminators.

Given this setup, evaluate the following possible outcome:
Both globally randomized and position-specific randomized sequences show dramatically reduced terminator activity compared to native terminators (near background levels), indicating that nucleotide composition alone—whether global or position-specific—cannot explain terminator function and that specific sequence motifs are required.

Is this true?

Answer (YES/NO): NO